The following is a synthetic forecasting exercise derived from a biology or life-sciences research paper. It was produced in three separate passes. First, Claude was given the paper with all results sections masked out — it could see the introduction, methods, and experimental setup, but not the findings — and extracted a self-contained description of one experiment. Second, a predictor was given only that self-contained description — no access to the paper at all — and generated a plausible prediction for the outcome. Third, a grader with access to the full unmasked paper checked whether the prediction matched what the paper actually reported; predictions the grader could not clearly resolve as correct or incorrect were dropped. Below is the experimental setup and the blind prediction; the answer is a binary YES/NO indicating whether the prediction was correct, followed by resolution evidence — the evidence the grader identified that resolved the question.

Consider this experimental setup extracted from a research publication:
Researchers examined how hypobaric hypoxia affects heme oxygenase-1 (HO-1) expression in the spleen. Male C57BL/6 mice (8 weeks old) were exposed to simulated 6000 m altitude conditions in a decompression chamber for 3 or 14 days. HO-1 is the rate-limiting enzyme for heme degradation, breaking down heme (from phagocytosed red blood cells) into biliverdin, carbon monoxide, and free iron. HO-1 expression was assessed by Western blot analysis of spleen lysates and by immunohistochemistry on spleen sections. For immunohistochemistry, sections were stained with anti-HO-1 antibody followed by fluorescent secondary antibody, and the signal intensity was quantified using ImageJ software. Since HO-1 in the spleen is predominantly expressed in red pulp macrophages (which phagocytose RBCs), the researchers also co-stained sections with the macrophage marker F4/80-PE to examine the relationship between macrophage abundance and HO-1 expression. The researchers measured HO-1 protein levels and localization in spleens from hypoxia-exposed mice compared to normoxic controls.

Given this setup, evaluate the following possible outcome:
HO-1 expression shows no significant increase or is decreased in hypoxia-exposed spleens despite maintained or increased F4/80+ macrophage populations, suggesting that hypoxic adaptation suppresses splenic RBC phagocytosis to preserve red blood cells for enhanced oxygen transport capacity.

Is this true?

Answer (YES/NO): NO